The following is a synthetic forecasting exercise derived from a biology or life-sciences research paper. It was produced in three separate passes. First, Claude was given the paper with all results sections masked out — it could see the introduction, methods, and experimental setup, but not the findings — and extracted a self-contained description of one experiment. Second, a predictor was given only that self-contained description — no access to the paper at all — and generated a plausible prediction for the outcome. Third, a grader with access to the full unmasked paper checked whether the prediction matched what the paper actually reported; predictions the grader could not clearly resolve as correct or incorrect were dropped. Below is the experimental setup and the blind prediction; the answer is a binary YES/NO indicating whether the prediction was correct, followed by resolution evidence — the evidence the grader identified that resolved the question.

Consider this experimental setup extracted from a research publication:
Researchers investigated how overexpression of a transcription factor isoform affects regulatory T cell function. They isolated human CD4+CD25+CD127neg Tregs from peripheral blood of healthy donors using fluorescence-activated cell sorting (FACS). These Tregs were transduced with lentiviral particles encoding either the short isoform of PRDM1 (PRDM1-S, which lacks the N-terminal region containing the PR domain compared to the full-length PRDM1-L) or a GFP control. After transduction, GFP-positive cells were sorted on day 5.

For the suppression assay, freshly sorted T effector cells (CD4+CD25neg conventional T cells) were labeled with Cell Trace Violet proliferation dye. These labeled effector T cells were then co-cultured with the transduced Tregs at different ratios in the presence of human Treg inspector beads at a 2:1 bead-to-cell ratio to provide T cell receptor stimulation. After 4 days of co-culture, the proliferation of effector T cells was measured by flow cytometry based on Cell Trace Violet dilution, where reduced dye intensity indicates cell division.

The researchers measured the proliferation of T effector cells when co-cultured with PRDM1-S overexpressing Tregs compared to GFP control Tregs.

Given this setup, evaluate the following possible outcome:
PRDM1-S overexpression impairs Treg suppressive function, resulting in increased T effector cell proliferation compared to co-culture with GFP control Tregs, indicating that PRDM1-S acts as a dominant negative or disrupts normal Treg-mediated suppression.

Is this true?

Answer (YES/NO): YES